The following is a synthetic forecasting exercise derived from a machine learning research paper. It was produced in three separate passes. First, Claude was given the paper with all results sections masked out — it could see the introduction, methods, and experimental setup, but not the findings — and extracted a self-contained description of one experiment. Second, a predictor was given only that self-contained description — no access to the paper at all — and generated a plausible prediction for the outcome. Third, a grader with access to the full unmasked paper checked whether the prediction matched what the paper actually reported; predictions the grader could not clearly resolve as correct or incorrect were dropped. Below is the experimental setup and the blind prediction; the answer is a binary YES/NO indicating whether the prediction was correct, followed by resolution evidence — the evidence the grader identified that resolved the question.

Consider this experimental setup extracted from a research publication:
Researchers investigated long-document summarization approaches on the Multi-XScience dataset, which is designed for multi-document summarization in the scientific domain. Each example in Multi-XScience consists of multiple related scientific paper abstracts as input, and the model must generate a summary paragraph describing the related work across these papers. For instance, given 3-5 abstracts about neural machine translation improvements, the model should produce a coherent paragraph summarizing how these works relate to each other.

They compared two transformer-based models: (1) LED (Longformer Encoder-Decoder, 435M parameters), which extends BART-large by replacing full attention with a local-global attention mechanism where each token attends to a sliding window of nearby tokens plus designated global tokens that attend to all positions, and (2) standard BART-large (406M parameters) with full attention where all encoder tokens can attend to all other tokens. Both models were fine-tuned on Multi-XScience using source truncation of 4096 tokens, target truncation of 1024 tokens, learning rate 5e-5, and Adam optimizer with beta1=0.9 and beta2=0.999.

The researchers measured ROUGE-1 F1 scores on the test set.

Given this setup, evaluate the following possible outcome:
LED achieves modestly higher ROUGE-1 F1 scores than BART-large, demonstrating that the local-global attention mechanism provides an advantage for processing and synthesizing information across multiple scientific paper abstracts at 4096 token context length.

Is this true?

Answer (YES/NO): NO